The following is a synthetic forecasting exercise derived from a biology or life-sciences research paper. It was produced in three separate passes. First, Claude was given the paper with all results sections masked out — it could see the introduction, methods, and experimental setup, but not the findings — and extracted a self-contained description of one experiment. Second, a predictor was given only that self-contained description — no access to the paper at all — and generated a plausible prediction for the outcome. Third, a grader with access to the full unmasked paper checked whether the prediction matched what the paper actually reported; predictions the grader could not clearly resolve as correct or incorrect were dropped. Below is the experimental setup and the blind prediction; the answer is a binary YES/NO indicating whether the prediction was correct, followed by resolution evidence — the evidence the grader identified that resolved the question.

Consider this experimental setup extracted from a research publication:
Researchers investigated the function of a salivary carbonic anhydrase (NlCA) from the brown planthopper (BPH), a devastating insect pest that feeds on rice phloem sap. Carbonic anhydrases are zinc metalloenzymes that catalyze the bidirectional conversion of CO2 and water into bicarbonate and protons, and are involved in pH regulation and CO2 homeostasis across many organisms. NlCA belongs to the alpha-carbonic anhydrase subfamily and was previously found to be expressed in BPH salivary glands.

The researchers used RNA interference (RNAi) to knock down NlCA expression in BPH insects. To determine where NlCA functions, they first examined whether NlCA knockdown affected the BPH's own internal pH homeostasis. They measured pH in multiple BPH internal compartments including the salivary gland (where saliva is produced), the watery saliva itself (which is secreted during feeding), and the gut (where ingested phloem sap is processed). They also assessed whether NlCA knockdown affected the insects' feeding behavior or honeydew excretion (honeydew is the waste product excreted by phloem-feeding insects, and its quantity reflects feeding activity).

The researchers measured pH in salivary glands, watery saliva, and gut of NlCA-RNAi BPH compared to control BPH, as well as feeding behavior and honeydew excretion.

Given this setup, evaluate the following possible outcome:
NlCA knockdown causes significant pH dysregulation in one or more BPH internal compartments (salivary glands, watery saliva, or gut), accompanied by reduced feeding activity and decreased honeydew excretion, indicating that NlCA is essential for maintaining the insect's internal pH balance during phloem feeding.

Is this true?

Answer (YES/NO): NO